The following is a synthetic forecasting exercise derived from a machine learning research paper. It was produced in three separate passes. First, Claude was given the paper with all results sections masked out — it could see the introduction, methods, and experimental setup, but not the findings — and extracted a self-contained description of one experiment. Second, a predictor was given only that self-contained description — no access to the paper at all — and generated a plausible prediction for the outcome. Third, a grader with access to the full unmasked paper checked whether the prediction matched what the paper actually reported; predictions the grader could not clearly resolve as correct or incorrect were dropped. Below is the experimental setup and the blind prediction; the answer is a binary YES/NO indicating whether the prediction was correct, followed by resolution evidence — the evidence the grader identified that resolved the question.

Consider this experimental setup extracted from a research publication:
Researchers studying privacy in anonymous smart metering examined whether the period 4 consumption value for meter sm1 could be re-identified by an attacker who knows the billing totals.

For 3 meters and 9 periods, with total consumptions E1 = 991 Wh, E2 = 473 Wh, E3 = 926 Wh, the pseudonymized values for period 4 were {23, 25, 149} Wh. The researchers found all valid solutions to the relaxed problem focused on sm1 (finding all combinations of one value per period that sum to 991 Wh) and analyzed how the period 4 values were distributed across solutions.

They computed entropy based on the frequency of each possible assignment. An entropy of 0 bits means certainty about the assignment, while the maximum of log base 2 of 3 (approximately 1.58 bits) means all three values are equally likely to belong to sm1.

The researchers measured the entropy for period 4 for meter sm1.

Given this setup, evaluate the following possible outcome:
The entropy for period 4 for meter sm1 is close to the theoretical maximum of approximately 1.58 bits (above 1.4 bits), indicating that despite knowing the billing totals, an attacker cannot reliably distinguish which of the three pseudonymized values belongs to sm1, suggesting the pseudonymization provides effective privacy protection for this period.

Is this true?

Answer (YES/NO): YES